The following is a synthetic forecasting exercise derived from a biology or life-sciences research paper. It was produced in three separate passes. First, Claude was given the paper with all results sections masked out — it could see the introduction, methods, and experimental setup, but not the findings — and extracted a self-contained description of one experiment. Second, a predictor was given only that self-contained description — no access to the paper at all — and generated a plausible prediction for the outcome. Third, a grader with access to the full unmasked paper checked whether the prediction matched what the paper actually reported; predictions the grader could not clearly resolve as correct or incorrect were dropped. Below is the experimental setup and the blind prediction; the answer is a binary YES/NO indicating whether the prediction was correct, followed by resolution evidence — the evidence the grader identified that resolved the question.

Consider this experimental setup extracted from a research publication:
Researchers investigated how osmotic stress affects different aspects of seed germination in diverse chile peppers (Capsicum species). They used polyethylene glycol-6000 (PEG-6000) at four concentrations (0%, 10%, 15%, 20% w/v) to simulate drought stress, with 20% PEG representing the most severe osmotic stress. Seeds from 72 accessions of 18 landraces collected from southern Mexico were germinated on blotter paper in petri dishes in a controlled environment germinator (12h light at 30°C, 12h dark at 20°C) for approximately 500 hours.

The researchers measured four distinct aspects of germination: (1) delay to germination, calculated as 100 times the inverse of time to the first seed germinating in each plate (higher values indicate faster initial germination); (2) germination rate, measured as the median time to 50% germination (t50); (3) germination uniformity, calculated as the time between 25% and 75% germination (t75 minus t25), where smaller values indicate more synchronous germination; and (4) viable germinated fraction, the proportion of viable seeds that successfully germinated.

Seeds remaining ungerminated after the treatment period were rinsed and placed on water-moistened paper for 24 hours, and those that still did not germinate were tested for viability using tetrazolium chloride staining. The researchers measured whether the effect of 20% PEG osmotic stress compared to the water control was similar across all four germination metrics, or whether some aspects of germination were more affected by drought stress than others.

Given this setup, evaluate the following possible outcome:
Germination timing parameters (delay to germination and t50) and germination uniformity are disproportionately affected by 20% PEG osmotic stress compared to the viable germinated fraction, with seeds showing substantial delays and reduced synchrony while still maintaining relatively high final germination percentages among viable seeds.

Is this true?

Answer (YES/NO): NO